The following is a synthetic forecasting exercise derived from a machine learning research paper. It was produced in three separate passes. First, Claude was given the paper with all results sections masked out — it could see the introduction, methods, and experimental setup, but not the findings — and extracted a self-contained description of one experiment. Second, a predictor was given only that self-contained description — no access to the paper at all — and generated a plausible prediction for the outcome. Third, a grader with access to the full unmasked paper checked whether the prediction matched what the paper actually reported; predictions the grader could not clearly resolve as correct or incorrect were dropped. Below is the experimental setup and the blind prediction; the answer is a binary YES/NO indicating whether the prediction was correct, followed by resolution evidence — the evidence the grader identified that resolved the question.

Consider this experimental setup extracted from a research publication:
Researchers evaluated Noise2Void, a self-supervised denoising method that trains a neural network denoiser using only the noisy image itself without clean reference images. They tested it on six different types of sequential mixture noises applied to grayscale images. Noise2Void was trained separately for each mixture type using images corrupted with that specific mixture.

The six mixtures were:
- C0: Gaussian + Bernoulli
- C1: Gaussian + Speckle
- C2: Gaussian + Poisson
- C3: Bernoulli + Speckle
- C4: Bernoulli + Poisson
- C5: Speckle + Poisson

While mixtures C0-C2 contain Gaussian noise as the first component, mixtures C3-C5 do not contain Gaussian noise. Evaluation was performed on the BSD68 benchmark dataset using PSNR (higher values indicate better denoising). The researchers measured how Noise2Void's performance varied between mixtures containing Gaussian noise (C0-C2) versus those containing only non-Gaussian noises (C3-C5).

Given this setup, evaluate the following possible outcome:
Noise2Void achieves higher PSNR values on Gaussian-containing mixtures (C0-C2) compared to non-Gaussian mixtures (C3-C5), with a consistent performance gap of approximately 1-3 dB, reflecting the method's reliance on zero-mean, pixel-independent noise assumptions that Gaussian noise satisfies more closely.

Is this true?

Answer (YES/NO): NO